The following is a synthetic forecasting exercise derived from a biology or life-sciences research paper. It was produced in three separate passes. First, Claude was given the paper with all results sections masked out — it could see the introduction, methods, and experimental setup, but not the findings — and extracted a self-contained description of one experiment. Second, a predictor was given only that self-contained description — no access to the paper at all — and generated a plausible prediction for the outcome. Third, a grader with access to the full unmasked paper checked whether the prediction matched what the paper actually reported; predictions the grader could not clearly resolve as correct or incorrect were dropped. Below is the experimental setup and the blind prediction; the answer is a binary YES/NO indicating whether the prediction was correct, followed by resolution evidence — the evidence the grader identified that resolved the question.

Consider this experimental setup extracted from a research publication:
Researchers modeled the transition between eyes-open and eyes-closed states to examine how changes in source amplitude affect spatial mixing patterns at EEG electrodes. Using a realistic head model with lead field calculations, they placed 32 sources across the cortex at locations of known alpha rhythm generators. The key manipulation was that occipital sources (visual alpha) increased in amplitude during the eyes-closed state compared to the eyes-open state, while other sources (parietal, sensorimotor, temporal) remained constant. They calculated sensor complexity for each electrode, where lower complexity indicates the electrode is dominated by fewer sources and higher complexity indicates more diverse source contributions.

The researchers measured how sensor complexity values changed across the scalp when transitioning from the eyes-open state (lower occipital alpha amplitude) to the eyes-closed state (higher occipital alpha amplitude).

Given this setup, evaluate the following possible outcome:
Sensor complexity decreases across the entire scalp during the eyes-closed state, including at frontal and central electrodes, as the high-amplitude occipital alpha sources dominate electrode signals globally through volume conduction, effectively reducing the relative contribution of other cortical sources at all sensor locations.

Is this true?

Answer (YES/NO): NO